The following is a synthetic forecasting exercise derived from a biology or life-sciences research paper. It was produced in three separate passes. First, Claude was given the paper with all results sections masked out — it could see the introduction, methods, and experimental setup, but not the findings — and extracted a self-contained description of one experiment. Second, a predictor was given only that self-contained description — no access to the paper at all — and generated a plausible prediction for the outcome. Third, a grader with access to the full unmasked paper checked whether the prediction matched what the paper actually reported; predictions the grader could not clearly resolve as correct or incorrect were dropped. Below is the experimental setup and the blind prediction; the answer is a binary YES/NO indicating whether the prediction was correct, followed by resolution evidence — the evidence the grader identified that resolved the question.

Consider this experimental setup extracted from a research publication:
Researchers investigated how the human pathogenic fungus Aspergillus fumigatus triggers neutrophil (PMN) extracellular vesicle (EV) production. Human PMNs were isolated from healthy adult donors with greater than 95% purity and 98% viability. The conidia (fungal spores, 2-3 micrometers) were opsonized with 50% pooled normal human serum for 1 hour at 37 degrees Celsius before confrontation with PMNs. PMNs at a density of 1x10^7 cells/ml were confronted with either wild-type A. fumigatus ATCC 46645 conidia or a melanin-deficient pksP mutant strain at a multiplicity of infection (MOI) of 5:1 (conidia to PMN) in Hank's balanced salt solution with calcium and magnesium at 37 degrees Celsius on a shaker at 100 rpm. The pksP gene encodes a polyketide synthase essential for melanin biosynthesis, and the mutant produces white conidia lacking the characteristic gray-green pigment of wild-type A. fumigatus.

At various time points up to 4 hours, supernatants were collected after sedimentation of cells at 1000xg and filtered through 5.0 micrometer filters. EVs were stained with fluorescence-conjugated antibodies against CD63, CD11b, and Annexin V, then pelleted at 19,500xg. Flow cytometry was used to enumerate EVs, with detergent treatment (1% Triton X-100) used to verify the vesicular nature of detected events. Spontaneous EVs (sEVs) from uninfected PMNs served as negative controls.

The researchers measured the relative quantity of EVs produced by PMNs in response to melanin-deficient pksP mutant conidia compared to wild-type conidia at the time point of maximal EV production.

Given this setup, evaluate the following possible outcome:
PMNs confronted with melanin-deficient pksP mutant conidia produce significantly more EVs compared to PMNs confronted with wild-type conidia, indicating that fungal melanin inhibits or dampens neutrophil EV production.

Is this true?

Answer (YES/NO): YES